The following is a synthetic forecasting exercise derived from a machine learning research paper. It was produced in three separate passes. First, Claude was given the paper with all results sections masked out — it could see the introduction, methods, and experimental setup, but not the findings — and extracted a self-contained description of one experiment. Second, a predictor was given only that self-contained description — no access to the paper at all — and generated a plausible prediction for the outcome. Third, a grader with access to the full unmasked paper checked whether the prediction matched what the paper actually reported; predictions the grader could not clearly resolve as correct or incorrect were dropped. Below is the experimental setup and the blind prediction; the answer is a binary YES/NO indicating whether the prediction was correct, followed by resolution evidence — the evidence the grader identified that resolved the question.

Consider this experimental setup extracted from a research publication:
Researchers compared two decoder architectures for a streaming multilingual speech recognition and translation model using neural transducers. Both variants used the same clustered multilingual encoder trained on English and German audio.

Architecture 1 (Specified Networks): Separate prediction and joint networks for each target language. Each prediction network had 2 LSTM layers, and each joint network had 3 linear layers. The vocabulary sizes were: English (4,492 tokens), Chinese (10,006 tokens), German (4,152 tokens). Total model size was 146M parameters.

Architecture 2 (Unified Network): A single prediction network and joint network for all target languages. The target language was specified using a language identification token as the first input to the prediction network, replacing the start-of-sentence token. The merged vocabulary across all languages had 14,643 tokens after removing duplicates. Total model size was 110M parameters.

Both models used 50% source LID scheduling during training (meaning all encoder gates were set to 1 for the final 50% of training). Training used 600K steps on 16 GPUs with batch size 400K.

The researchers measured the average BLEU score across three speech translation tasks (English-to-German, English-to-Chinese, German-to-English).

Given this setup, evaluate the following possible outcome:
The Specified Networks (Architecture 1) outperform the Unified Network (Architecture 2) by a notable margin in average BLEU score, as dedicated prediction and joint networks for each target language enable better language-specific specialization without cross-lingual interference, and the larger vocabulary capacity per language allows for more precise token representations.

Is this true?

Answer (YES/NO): NO